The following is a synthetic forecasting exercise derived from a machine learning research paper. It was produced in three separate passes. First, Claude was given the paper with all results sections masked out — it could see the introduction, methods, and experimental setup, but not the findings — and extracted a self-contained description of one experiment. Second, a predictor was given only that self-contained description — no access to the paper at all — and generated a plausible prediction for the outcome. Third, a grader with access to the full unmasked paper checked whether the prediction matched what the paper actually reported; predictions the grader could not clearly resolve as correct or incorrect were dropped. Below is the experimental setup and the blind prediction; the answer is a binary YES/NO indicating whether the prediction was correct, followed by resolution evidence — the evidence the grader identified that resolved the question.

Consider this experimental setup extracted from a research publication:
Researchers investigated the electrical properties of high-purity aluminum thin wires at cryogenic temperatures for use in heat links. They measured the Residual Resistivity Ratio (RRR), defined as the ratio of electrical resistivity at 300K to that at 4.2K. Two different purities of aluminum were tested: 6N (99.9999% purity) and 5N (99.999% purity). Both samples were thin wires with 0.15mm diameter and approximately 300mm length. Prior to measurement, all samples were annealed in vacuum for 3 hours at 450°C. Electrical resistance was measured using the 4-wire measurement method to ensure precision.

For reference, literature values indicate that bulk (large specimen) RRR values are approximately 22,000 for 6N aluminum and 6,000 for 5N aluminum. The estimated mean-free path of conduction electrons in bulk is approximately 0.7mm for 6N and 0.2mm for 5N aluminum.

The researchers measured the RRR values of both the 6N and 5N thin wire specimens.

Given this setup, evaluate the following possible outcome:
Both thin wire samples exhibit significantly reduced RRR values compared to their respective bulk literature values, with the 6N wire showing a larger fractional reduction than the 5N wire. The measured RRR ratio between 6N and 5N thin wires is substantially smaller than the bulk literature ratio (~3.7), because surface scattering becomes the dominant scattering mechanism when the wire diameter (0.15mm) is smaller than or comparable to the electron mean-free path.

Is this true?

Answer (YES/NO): YES